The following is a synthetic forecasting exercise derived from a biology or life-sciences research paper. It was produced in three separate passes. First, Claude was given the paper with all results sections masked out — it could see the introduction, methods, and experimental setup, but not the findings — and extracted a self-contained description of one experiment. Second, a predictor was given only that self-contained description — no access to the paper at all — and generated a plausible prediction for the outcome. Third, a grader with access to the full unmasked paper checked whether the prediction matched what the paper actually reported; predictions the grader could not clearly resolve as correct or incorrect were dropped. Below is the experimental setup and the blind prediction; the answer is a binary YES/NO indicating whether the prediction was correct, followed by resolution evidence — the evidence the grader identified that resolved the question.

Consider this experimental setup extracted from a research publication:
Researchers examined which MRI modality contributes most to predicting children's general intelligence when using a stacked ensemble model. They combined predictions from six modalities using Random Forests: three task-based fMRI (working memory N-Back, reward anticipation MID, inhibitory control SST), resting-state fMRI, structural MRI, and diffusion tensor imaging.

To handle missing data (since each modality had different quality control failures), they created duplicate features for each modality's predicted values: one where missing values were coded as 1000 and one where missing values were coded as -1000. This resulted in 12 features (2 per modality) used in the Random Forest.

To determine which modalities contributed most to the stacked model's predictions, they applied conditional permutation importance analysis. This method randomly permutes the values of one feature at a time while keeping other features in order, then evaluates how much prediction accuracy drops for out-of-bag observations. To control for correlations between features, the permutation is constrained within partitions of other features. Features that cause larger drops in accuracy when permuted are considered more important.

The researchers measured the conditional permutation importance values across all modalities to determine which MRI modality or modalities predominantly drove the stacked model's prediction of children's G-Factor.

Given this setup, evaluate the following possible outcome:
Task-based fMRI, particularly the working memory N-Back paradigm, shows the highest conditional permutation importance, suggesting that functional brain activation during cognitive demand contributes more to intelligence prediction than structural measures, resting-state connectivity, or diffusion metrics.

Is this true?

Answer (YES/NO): YES